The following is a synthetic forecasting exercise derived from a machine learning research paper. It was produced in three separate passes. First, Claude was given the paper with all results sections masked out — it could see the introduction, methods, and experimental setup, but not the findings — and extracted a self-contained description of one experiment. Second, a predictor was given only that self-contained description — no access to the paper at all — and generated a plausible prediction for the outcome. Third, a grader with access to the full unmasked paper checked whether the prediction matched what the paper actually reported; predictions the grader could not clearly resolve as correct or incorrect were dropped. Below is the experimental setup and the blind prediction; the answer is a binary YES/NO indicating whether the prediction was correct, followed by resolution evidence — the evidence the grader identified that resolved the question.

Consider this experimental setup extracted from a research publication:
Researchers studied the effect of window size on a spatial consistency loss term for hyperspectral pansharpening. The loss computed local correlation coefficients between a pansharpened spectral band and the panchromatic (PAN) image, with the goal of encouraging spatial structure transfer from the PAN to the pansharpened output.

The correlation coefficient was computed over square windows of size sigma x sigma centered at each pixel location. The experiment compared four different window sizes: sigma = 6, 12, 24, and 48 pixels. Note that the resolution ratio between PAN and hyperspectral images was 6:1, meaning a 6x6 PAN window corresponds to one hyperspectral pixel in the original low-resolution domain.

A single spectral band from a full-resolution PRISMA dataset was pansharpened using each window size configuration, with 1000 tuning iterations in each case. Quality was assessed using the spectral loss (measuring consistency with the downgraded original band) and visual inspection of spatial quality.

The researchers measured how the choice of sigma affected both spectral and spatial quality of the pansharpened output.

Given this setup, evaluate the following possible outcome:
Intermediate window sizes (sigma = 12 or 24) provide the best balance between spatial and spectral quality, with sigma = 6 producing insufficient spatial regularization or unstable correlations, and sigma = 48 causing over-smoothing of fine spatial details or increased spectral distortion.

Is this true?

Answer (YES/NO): NO